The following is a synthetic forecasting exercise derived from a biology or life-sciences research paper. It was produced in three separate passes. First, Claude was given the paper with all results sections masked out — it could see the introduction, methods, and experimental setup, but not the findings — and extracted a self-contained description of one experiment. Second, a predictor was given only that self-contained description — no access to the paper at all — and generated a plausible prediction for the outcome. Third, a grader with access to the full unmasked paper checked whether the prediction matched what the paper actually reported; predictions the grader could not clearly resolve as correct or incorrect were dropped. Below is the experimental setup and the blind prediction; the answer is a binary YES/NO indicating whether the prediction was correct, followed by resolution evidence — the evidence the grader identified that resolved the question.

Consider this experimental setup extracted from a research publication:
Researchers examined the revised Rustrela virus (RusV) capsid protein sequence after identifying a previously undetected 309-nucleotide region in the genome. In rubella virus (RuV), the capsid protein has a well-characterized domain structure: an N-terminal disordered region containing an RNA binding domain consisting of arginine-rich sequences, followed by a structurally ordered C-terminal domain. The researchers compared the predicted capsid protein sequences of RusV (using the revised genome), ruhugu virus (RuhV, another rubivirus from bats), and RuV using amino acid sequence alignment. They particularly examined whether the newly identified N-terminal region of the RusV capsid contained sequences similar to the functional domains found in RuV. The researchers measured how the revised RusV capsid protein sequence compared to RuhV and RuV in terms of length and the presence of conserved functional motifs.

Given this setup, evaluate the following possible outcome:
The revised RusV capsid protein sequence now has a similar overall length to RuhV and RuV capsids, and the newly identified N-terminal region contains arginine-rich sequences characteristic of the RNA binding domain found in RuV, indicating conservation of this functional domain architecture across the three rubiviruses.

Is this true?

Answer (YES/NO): YES